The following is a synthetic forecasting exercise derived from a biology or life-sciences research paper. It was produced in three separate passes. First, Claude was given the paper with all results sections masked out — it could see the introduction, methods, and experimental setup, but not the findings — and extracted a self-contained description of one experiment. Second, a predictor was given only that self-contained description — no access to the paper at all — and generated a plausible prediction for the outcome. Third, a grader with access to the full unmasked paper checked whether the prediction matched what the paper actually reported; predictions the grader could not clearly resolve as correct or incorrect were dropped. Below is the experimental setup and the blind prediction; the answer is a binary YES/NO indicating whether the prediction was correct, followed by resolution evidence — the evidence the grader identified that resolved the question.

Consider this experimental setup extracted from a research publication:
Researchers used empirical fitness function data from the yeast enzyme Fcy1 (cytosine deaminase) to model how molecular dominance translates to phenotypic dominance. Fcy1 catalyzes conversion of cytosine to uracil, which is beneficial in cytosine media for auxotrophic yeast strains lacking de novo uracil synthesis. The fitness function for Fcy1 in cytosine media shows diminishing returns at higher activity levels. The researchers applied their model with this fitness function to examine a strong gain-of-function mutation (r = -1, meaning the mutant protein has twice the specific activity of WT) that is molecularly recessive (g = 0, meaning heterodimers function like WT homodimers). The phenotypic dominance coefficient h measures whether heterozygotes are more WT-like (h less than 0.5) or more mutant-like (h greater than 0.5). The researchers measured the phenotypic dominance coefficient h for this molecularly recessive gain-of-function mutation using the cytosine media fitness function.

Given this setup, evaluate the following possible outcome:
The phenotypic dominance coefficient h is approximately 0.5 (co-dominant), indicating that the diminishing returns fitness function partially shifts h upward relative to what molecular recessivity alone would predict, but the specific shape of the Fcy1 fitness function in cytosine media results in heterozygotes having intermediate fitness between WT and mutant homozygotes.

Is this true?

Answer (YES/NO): NO